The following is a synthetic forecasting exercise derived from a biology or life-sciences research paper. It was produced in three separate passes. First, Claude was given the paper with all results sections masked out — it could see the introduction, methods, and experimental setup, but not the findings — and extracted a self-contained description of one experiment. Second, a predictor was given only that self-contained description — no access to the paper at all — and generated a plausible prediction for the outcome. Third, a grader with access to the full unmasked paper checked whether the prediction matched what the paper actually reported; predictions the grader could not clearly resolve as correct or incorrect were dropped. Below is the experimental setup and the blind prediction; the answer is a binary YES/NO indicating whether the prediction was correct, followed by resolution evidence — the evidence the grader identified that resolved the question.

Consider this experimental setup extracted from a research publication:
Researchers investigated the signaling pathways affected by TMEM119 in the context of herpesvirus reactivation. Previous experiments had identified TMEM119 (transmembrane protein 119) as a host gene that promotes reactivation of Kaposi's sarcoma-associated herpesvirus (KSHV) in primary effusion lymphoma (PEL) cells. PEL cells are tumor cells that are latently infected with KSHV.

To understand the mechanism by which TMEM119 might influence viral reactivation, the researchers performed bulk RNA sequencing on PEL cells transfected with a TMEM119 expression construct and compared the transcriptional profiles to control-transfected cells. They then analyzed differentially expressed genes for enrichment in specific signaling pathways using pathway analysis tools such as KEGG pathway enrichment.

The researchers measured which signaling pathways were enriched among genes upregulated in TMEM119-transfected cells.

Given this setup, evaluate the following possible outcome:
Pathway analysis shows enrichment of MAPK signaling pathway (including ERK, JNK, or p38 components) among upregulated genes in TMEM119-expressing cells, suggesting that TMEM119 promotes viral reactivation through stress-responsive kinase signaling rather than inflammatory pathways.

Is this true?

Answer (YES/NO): YES